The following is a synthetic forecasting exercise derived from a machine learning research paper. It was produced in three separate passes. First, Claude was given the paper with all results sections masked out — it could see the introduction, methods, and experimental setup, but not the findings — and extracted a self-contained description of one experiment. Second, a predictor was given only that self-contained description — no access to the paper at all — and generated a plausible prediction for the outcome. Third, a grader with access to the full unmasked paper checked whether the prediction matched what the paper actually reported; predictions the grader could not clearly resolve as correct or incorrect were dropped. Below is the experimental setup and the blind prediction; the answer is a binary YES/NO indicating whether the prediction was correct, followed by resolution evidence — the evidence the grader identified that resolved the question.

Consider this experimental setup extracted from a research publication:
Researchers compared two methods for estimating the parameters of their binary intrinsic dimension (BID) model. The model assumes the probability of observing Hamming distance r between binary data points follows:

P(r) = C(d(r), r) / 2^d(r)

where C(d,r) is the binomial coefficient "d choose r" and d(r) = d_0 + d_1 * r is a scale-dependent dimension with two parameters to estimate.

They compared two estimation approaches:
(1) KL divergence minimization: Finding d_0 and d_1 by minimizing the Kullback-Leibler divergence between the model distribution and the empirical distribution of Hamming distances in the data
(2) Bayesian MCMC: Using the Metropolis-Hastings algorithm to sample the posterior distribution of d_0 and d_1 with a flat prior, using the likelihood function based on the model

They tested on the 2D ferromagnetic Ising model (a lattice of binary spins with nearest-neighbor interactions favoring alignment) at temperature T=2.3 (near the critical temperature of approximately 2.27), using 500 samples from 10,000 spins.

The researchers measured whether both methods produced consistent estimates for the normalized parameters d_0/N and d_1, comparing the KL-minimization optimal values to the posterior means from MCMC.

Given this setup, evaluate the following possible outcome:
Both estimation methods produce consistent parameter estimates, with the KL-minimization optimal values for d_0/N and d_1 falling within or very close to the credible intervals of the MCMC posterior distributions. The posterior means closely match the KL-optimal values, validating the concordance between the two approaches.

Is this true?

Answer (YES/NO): YES